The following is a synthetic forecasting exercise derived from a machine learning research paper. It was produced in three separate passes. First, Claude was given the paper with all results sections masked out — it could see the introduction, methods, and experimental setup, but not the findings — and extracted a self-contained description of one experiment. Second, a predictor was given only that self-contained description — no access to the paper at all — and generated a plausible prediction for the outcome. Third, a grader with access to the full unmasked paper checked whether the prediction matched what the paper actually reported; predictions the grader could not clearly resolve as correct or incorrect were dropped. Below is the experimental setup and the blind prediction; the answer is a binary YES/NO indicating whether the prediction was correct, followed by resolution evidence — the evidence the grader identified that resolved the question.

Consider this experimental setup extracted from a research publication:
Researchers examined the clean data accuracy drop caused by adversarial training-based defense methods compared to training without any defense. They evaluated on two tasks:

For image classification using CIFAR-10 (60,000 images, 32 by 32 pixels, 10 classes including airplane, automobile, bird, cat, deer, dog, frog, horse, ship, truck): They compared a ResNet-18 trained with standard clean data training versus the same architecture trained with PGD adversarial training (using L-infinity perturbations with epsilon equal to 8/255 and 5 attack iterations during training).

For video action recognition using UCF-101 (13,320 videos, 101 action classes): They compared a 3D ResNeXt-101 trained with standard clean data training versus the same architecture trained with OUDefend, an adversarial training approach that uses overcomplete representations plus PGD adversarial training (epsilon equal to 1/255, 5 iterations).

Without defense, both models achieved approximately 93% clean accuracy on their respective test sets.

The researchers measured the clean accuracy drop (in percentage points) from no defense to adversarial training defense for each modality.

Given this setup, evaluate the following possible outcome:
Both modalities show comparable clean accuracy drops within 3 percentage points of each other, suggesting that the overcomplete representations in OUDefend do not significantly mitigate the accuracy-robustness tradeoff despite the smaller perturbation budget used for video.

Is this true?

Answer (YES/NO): NO